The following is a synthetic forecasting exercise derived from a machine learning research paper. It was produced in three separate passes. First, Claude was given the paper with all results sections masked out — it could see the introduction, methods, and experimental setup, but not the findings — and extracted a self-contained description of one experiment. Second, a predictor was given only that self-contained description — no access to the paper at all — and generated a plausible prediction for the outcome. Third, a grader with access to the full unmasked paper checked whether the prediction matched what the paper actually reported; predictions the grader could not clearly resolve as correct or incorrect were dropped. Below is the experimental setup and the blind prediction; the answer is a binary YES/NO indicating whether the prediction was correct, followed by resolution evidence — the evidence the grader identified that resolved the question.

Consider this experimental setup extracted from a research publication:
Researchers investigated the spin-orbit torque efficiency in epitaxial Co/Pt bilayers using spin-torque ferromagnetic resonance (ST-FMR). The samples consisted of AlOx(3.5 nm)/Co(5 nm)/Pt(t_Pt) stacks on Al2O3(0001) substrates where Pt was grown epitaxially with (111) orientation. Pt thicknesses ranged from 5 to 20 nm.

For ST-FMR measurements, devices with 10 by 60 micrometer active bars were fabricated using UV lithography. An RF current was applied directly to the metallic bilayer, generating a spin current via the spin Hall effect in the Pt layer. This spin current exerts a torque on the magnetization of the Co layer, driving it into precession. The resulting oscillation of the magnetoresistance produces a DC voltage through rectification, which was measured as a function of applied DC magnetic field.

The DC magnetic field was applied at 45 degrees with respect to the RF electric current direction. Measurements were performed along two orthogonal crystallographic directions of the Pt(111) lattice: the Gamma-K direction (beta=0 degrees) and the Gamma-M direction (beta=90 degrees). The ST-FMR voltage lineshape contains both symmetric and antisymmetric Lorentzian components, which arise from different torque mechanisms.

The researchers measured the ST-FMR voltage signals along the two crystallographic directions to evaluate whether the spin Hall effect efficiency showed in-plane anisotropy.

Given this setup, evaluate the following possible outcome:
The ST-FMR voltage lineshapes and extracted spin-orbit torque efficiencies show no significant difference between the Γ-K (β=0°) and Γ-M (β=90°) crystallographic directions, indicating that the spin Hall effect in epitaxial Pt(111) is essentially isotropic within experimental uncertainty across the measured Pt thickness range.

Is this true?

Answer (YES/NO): YES